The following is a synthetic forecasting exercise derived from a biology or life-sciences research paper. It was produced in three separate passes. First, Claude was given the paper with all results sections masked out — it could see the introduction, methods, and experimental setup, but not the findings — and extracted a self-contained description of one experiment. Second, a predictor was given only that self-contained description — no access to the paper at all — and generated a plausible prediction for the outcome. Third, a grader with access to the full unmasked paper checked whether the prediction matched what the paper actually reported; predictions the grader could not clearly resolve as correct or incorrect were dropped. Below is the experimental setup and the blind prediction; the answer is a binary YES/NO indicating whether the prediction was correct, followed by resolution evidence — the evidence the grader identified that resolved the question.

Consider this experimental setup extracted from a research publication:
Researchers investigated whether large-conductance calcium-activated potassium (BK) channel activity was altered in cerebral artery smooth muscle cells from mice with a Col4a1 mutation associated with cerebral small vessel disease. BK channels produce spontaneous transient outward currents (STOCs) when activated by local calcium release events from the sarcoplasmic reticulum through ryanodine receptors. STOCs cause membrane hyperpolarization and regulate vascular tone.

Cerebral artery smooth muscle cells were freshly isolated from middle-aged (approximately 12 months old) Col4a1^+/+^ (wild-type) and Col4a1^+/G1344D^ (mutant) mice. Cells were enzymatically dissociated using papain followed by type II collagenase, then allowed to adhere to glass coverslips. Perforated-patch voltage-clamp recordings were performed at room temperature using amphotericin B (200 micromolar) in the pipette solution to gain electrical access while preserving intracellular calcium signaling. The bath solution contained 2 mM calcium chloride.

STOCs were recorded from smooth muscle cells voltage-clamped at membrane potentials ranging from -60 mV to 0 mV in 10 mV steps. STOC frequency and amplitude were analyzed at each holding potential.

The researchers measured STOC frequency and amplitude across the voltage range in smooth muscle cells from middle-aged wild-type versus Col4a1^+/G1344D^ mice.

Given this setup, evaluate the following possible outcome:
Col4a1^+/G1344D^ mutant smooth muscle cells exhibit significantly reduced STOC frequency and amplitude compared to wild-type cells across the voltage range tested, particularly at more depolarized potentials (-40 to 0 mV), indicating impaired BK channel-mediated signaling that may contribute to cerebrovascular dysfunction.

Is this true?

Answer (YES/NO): YES